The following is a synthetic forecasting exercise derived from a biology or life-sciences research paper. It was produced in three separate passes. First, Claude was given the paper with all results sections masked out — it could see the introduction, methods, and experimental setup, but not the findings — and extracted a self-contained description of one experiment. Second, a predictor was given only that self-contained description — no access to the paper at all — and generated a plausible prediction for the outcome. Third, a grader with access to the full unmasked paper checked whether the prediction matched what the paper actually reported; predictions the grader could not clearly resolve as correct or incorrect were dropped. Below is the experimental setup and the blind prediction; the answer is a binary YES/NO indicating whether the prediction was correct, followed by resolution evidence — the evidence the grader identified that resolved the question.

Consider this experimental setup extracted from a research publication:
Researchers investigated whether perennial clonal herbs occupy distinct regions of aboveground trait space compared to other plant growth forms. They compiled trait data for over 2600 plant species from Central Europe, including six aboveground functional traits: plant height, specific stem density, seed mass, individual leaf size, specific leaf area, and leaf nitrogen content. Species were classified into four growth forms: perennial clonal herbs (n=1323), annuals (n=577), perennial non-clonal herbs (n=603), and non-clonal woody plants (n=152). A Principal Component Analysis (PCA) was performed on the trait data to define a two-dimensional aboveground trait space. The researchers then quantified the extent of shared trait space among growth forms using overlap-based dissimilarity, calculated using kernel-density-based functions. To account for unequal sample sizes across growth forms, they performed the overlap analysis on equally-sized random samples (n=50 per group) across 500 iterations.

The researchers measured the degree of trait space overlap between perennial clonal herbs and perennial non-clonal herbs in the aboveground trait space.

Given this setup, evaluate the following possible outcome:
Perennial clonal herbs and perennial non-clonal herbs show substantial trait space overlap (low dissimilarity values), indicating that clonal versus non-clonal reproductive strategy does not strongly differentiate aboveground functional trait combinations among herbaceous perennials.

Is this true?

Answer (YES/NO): YES